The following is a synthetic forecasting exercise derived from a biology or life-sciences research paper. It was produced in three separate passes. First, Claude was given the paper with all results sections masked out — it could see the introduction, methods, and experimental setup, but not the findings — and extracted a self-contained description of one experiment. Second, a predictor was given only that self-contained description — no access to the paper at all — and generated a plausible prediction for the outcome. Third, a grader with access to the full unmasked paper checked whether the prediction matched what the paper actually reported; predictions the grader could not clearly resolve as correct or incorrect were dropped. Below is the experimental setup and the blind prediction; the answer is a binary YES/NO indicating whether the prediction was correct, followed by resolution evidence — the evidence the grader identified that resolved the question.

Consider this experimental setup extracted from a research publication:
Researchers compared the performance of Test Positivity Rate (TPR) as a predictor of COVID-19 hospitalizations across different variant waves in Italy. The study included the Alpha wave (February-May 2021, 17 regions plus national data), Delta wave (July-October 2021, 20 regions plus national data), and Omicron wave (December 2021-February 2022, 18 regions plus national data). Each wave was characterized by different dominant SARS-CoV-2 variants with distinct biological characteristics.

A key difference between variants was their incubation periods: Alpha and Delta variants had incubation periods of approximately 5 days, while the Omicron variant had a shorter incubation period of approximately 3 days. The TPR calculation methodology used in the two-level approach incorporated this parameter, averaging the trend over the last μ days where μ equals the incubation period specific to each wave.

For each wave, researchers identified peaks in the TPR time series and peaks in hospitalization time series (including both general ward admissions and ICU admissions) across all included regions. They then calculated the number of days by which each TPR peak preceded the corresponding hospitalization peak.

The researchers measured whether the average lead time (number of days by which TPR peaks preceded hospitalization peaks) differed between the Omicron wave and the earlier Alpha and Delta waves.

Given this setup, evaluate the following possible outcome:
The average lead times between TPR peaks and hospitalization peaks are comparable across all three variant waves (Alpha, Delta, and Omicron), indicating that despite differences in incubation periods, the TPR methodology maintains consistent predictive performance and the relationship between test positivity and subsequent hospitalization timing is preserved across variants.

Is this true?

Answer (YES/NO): NO